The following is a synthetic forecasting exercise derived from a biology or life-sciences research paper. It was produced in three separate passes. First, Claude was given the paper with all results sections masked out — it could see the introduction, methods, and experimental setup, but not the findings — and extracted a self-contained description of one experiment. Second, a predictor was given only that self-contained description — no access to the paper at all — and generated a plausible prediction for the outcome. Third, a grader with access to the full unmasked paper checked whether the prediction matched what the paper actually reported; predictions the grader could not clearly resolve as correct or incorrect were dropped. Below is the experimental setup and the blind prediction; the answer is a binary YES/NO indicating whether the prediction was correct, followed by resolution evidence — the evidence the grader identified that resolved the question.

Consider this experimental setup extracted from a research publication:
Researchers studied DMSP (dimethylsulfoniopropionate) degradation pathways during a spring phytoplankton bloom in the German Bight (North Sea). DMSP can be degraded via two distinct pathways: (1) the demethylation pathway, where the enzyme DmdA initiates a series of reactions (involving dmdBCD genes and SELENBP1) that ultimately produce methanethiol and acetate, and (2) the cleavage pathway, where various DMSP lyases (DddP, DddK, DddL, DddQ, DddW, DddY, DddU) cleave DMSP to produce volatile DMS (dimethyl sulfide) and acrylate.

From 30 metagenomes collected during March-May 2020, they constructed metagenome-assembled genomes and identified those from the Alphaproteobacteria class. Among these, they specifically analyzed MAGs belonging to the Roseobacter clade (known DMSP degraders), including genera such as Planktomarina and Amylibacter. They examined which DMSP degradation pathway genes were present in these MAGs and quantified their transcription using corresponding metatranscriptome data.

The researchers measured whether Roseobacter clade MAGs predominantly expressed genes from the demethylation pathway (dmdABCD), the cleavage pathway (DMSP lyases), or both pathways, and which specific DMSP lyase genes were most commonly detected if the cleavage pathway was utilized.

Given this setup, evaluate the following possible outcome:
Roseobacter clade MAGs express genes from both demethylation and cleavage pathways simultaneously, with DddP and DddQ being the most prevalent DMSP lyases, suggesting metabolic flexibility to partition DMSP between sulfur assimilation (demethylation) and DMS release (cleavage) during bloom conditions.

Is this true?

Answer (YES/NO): NO